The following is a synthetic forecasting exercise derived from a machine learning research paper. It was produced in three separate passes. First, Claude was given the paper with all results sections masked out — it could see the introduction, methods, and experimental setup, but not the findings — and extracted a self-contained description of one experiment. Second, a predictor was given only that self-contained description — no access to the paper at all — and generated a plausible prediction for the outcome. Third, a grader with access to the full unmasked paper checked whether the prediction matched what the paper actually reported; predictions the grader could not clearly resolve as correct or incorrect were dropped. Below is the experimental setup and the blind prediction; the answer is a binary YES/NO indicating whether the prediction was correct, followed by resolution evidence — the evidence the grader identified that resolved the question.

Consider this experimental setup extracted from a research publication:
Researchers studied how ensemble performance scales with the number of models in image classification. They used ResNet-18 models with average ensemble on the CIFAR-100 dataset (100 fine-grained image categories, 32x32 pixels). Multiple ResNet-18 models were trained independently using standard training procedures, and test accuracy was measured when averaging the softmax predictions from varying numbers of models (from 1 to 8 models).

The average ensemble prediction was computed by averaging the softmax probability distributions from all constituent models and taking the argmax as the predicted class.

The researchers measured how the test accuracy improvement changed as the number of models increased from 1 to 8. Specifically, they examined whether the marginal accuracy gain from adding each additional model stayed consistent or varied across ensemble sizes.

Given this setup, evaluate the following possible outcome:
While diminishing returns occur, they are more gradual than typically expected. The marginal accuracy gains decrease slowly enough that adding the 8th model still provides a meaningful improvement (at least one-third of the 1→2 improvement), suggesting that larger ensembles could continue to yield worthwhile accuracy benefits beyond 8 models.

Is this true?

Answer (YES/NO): NO